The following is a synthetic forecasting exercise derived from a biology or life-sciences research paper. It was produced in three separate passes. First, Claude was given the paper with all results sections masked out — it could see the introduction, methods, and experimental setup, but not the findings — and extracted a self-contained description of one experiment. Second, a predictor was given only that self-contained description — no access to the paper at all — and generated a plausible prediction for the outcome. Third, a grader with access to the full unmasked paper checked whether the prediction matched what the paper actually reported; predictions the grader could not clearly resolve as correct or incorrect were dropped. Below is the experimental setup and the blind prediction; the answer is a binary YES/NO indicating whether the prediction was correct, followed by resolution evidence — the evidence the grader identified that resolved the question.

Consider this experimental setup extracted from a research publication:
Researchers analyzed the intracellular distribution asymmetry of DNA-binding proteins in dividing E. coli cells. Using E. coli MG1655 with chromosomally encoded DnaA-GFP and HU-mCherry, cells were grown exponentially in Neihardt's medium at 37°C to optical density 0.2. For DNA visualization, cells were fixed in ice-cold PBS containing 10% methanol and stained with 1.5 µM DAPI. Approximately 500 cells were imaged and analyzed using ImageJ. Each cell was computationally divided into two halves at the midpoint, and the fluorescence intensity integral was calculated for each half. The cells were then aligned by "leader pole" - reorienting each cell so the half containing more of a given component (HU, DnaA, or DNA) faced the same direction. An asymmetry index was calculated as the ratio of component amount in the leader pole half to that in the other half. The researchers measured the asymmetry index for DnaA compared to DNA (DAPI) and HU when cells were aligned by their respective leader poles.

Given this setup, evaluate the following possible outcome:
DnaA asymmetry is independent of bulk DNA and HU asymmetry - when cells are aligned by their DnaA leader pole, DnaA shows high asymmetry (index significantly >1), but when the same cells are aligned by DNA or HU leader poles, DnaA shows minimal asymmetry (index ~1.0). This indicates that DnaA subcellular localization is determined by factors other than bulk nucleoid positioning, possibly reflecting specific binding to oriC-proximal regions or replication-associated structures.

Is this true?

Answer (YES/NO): NO